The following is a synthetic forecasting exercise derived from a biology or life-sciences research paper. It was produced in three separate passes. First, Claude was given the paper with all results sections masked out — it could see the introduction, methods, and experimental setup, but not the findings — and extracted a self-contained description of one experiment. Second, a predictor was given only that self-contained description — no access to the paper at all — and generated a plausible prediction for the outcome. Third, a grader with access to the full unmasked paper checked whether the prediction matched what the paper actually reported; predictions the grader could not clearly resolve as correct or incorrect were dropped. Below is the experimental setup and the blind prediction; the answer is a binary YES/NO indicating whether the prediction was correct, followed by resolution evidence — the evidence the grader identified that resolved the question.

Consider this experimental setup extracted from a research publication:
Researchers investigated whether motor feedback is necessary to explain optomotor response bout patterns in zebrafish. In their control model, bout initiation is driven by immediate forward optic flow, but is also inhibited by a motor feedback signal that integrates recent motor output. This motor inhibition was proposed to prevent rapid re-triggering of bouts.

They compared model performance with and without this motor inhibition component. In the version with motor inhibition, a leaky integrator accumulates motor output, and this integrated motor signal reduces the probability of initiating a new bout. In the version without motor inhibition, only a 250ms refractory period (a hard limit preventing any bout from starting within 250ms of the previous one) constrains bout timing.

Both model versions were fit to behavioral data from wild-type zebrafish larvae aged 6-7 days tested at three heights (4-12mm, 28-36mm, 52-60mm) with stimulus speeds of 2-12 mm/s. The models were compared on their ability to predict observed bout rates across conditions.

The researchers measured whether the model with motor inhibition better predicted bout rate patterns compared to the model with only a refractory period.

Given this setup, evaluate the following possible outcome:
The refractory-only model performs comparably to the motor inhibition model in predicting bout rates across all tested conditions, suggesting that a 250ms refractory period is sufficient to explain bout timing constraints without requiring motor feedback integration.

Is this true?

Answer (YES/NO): NO